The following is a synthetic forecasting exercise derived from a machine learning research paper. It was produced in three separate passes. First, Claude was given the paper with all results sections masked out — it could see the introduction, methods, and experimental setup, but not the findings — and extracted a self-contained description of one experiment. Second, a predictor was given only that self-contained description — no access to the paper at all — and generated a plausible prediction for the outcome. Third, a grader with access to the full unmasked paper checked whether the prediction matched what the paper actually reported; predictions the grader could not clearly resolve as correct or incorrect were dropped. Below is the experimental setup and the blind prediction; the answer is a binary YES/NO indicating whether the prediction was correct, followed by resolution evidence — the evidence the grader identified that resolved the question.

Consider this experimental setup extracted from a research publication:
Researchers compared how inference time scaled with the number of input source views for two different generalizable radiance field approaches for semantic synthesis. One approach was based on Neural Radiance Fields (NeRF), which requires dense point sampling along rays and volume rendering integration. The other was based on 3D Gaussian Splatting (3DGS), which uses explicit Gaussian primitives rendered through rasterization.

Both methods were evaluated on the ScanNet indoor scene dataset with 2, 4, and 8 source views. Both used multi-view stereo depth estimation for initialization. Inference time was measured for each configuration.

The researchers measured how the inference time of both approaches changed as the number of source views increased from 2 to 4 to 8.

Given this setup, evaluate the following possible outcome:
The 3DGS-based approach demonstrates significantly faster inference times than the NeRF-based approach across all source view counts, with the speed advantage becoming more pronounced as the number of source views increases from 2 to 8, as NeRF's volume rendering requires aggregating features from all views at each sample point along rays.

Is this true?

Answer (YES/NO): NO